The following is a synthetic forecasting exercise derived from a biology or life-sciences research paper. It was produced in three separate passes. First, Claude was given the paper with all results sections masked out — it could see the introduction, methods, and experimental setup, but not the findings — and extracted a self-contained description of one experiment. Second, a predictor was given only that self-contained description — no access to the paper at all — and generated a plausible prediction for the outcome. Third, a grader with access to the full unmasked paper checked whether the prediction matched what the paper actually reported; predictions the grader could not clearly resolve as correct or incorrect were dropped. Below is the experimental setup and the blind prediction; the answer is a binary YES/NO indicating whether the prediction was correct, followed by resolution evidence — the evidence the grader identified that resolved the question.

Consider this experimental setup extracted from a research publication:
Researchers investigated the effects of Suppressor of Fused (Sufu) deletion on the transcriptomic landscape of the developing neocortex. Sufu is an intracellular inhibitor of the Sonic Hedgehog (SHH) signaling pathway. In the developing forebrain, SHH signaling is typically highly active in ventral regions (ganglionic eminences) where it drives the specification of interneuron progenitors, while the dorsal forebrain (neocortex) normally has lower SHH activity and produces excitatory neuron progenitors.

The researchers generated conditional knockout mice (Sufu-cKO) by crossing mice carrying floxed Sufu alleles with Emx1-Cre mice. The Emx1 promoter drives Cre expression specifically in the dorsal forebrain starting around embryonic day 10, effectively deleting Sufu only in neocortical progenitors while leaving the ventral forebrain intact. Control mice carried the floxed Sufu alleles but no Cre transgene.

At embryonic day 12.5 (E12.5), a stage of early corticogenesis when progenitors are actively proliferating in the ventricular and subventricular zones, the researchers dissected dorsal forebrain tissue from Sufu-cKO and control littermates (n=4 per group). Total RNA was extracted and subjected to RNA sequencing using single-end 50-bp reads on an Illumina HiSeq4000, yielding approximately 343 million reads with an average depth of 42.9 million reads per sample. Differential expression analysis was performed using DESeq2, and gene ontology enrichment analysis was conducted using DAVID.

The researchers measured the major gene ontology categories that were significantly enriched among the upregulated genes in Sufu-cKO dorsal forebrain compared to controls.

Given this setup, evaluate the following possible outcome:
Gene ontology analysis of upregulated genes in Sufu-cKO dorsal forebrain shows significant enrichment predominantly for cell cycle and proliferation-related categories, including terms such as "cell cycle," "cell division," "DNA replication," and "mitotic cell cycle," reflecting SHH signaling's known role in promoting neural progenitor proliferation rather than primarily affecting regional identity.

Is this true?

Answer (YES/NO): NO